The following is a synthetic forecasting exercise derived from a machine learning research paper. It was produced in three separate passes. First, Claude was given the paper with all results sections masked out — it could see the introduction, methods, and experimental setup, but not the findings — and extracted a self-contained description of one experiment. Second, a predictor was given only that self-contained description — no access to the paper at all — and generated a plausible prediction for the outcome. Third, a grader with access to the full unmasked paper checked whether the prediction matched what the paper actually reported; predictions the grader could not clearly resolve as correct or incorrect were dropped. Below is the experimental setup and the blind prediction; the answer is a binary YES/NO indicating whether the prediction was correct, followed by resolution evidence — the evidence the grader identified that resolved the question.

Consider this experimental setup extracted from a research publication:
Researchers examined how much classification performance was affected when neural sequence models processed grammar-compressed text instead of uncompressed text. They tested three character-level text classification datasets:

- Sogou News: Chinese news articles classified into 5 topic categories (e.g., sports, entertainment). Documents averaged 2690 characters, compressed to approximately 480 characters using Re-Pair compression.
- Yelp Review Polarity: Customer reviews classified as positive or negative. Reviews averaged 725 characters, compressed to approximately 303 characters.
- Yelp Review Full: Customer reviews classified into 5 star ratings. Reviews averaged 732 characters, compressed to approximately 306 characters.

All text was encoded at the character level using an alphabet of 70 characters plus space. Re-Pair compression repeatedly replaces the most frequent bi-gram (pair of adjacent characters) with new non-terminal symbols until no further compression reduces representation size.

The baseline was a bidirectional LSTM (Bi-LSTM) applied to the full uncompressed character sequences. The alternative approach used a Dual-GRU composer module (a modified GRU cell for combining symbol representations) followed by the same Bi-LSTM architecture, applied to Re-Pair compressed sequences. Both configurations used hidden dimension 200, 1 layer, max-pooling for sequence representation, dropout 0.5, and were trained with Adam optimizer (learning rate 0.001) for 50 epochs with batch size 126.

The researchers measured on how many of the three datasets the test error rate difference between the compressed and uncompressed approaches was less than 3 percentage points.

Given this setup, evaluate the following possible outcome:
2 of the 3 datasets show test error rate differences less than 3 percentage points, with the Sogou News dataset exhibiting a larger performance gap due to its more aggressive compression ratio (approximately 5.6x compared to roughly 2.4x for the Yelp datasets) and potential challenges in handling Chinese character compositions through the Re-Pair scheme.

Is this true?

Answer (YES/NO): NO